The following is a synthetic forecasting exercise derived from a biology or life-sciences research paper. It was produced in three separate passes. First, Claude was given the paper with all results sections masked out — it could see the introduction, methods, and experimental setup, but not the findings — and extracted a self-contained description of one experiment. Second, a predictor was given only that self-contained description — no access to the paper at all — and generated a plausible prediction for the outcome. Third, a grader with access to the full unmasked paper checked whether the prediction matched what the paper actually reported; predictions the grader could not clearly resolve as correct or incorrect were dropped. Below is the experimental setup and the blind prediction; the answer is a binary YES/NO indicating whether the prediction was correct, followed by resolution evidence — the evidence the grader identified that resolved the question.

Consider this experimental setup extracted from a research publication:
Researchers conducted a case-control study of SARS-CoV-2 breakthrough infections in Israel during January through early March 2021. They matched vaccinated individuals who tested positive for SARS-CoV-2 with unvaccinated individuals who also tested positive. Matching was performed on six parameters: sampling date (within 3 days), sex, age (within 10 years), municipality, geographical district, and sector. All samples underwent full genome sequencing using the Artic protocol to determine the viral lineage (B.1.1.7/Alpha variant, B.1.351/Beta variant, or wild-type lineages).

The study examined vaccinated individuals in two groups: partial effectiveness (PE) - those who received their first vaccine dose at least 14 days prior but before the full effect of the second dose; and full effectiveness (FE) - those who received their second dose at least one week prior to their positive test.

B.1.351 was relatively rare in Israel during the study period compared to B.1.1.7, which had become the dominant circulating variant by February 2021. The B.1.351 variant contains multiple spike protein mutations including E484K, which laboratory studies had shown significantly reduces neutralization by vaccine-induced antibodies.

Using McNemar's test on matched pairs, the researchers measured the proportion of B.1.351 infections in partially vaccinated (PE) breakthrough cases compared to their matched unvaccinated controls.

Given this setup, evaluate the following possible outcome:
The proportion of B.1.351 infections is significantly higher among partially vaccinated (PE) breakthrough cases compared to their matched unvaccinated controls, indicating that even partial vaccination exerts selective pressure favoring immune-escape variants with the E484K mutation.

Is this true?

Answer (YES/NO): NO